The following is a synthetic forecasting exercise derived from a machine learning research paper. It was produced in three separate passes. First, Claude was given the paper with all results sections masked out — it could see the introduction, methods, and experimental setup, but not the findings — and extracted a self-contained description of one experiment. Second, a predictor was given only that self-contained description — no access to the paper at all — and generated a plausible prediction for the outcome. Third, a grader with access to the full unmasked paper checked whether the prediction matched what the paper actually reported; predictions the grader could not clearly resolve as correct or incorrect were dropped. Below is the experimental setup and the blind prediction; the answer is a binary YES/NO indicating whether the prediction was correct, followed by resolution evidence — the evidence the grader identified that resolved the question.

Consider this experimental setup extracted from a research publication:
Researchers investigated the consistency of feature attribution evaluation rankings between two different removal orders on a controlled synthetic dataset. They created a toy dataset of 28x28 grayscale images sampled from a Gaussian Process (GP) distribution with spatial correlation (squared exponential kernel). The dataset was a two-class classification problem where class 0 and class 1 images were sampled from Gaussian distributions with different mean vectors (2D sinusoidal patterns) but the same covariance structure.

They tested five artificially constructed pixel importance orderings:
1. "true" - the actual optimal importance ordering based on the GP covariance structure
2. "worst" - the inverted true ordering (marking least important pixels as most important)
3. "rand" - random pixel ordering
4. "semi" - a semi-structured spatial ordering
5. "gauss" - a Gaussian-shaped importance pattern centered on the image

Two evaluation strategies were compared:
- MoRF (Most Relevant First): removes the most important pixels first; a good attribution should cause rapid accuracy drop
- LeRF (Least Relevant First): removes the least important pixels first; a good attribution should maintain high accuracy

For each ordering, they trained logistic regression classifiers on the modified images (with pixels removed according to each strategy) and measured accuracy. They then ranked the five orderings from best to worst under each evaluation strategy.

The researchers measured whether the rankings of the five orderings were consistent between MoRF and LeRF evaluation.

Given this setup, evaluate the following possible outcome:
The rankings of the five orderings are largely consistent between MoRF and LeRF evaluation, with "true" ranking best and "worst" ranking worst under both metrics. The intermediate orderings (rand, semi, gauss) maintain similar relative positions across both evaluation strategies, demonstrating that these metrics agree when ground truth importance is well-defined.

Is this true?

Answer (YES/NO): NO